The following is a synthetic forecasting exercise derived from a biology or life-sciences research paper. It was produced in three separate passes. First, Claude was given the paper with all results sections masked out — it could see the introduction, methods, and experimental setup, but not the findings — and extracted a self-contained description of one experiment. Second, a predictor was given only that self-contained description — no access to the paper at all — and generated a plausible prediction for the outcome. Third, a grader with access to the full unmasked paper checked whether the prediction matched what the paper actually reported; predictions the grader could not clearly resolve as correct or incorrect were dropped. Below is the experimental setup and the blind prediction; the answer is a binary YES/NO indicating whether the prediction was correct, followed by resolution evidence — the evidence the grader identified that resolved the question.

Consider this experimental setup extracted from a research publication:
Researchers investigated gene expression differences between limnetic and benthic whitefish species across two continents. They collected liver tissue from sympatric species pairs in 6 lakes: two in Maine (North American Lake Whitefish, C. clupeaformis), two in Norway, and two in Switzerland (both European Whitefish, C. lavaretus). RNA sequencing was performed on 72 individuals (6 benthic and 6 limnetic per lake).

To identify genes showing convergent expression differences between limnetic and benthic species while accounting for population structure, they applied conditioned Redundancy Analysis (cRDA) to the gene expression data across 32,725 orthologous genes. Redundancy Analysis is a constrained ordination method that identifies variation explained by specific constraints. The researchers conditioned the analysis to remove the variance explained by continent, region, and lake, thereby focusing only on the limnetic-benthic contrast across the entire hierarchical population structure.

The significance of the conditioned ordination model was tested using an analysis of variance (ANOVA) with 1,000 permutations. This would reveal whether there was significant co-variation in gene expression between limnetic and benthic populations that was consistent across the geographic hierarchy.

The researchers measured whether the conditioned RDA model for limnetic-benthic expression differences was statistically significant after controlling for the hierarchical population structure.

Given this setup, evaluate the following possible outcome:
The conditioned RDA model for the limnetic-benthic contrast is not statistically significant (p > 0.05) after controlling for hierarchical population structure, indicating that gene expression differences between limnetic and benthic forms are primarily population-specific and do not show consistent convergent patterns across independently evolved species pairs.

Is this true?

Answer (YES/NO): NO